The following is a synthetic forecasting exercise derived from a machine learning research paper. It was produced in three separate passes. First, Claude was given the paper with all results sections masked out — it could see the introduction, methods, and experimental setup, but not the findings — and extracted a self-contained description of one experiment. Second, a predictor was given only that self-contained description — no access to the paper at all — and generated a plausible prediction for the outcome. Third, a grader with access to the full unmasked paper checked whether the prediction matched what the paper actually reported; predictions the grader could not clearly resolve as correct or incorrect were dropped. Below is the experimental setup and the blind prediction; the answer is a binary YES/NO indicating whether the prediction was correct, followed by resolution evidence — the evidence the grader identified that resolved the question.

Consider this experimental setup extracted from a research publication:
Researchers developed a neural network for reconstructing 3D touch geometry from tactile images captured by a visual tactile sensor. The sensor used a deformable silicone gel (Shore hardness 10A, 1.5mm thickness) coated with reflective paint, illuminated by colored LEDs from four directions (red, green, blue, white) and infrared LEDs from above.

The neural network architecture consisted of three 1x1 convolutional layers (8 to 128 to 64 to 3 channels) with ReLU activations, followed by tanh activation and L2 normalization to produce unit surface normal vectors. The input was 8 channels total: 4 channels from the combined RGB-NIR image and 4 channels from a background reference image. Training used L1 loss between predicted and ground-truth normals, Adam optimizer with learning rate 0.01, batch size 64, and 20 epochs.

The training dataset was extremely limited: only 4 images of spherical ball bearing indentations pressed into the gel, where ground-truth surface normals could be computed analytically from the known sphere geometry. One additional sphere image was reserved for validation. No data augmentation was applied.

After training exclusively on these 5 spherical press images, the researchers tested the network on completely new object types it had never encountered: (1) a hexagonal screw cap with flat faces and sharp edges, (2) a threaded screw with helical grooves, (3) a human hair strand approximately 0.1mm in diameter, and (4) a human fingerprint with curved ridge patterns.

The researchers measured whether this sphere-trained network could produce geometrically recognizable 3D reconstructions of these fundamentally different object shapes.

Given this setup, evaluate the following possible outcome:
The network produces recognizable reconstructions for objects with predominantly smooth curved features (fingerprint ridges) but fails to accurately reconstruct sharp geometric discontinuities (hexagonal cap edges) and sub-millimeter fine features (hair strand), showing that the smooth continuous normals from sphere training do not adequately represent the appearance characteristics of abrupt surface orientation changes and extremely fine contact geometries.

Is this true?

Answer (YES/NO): NO